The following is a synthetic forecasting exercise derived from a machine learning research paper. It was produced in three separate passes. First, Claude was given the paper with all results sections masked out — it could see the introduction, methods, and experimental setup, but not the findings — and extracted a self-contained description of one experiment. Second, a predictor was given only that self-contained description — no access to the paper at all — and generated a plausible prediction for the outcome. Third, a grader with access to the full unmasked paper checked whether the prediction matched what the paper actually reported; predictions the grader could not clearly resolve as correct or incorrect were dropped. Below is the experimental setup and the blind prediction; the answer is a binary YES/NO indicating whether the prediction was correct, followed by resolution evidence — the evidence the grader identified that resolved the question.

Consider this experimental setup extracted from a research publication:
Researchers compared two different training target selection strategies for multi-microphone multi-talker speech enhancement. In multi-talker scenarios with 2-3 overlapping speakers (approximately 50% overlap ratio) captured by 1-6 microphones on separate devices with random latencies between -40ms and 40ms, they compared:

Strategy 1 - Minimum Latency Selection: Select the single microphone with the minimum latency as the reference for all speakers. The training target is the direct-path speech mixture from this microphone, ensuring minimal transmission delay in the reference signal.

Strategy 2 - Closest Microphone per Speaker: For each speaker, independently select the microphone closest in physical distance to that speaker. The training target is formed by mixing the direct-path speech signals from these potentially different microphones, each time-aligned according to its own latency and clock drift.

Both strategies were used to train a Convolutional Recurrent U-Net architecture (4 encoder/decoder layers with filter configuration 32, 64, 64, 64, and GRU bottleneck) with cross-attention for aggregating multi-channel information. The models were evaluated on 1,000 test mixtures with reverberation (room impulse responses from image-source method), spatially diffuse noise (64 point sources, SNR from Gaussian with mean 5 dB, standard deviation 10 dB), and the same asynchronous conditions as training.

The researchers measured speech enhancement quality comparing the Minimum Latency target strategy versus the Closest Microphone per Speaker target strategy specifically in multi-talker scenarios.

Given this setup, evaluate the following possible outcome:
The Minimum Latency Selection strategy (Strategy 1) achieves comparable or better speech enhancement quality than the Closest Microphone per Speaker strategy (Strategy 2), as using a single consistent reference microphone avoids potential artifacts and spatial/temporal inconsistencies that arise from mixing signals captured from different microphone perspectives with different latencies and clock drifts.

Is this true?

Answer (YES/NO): NO